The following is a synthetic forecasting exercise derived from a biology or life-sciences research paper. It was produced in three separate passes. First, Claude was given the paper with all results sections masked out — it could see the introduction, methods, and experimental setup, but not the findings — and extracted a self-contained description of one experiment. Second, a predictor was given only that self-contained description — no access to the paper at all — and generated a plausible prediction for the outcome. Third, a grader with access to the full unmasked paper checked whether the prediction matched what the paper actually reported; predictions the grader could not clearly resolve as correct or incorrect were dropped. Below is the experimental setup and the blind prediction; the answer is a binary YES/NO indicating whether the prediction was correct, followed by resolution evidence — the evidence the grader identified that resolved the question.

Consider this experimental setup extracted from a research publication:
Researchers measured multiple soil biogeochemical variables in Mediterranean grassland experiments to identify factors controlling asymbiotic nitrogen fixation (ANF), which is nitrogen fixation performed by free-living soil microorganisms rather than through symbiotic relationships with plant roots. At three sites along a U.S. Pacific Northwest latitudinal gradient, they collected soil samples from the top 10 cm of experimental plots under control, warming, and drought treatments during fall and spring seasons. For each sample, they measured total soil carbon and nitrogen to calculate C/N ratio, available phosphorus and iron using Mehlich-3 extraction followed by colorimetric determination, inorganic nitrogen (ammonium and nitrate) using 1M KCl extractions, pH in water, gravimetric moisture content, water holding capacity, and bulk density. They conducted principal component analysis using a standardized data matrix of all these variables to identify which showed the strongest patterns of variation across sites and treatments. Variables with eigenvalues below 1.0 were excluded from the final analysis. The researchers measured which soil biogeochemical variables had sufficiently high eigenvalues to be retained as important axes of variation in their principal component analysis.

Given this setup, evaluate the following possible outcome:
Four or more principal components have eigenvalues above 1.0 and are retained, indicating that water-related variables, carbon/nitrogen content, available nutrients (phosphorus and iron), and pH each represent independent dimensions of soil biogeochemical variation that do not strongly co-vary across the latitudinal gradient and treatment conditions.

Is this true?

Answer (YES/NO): NO